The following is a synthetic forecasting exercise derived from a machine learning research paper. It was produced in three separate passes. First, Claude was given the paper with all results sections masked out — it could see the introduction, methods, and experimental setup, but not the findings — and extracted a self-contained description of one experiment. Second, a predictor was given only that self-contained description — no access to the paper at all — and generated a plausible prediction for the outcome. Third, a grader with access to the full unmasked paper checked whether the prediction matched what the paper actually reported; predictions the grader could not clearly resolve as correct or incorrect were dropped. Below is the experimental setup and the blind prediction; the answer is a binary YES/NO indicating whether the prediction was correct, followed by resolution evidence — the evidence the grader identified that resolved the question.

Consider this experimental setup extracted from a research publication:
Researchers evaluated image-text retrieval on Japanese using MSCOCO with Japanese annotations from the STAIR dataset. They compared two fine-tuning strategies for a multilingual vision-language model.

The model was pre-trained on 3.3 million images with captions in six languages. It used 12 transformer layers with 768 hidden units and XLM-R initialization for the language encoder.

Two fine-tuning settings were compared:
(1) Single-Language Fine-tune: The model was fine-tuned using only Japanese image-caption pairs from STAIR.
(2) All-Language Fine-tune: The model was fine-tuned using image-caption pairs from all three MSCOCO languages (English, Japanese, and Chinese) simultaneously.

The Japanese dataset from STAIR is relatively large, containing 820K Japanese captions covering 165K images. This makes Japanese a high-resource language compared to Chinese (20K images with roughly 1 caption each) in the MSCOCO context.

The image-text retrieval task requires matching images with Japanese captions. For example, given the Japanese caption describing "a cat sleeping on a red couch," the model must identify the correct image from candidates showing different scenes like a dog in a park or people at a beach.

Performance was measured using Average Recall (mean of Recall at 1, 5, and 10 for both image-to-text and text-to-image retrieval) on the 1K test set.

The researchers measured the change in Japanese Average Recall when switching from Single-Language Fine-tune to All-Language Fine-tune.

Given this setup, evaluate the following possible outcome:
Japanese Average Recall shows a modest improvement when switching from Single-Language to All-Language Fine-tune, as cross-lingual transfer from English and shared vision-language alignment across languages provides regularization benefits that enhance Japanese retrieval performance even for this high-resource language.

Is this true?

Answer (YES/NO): NO